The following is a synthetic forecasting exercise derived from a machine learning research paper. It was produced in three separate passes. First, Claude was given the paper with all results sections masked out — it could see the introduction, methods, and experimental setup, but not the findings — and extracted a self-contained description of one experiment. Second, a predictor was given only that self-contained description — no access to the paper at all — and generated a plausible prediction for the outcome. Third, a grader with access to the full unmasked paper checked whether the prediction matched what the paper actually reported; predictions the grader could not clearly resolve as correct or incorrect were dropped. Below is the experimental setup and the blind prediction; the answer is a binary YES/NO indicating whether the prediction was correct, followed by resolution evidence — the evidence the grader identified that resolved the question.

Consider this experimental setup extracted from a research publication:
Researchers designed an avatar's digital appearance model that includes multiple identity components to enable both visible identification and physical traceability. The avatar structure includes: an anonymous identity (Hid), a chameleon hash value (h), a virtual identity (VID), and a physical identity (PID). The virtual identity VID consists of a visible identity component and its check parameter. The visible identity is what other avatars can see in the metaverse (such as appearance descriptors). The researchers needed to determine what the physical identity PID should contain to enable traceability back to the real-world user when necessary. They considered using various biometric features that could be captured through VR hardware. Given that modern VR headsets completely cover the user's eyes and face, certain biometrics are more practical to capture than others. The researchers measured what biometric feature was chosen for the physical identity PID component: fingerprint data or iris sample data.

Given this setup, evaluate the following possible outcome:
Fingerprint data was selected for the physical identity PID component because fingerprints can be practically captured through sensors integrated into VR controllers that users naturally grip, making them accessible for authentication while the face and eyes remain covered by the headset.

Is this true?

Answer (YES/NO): NO